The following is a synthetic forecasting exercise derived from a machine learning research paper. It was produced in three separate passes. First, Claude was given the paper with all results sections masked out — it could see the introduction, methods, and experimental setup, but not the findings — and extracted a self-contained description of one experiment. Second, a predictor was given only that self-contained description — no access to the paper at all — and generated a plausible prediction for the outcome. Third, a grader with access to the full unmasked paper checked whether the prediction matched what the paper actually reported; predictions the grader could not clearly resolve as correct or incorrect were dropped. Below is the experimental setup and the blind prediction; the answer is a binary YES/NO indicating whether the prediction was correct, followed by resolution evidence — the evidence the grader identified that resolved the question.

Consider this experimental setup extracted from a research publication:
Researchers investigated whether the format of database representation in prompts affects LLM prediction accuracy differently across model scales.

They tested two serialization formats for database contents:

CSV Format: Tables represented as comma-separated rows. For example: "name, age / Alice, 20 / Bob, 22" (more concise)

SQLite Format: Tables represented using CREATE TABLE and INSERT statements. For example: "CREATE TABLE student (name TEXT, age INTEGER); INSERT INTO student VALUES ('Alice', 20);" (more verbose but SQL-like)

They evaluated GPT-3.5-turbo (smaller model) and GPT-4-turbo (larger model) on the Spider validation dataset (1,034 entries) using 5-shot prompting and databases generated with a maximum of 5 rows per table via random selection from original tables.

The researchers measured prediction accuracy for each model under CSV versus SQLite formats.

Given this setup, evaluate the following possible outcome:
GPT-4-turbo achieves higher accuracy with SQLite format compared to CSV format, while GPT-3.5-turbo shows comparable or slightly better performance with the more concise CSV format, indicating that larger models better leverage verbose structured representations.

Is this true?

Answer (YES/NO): NO